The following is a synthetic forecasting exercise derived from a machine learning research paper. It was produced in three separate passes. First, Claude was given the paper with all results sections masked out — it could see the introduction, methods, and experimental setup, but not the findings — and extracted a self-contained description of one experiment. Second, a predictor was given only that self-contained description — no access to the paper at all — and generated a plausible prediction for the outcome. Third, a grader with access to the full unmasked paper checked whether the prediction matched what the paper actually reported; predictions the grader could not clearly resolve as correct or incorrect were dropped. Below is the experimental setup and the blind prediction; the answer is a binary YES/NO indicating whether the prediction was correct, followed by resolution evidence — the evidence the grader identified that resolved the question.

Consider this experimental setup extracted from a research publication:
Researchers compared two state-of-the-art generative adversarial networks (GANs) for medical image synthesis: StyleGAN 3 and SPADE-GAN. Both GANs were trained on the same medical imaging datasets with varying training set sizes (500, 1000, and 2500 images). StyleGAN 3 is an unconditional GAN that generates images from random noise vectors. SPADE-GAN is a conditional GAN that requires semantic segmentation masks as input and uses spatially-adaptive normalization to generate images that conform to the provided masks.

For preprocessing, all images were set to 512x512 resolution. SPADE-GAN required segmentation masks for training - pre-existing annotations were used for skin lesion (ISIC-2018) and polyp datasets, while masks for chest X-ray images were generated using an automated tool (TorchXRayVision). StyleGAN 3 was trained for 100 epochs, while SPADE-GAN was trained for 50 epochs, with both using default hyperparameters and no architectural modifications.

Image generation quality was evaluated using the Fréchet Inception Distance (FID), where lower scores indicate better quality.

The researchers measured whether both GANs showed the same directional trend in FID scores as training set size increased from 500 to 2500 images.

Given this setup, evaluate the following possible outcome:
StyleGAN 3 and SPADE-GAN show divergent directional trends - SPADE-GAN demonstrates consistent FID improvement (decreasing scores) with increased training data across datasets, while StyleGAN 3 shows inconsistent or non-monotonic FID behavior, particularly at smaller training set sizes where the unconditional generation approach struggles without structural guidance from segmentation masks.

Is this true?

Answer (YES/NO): NO